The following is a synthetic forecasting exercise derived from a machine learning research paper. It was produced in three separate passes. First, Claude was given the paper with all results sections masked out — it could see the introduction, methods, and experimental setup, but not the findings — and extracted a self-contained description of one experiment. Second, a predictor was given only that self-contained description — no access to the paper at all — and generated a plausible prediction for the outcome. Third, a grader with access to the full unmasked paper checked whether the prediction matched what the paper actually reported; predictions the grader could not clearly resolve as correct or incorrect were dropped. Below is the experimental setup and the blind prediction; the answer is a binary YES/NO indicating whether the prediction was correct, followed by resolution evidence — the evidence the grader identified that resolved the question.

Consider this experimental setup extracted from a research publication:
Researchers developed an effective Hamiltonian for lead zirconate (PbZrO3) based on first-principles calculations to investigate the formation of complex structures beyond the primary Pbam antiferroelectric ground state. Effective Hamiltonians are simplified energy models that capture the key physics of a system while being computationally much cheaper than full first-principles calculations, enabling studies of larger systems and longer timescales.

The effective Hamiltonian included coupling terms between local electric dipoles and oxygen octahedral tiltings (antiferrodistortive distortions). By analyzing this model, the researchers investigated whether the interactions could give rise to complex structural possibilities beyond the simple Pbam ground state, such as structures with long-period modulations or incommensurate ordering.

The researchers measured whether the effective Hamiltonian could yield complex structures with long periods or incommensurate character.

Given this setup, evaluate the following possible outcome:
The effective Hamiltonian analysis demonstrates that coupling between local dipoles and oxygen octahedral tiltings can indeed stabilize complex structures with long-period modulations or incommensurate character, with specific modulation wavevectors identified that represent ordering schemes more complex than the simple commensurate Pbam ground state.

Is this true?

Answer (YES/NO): YES